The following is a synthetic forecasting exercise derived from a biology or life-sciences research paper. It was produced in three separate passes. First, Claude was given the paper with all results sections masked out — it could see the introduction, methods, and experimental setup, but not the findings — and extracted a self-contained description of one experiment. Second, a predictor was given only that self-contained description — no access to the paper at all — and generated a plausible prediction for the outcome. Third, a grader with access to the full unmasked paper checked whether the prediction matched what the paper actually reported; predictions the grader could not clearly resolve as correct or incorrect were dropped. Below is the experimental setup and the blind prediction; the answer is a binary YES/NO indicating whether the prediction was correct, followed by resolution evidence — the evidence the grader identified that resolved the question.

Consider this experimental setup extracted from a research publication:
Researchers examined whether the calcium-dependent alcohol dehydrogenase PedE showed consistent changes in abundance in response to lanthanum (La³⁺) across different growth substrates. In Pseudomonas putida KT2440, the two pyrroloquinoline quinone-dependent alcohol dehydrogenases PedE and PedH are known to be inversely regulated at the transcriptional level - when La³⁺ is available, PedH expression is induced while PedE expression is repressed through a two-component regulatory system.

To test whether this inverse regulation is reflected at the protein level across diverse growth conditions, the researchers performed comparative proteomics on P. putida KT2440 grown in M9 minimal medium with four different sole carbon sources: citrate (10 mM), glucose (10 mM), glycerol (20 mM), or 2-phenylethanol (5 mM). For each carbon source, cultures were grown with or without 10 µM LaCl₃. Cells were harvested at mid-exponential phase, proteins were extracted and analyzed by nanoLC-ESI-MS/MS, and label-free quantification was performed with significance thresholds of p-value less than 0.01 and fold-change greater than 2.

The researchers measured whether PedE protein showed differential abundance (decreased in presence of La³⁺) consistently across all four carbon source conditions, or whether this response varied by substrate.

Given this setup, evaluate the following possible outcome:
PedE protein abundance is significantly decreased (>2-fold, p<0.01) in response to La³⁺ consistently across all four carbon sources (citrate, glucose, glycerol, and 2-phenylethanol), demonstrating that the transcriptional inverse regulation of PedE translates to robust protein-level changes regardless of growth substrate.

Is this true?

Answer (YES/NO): YES